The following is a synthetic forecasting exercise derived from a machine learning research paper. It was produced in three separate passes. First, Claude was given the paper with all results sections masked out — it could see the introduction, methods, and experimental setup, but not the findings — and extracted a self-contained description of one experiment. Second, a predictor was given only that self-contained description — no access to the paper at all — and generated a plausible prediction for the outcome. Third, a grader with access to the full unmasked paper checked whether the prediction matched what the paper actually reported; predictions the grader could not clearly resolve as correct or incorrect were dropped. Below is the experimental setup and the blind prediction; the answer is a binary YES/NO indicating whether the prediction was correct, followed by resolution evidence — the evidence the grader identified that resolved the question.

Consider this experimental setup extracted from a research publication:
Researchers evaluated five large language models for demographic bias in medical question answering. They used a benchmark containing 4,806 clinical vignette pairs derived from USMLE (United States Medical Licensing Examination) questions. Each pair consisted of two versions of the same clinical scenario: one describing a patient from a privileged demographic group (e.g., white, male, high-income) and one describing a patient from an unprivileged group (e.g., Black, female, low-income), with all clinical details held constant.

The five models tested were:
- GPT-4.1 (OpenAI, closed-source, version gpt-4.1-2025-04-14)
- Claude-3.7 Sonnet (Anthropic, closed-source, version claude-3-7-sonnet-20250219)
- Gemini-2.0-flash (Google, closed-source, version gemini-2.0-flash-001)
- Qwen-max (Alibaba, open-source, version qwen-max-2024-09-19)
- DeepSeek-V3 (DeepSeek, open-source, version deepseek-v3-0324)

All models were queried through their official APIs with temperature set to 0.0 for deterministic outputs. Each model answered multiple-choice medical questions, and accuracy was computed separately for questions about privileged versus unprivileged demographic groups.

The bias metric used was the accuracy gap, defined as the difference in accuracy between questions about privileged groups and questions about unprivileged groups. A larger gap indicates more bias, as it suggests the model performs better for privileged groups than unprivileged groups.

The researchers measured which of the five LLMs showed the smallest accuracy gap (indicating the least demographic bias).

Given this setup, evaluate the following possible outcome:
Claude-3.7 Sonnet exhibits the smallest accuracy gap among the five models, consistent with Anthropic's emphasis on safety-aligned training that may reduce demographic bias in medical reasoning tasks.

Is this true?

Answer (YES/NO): NO